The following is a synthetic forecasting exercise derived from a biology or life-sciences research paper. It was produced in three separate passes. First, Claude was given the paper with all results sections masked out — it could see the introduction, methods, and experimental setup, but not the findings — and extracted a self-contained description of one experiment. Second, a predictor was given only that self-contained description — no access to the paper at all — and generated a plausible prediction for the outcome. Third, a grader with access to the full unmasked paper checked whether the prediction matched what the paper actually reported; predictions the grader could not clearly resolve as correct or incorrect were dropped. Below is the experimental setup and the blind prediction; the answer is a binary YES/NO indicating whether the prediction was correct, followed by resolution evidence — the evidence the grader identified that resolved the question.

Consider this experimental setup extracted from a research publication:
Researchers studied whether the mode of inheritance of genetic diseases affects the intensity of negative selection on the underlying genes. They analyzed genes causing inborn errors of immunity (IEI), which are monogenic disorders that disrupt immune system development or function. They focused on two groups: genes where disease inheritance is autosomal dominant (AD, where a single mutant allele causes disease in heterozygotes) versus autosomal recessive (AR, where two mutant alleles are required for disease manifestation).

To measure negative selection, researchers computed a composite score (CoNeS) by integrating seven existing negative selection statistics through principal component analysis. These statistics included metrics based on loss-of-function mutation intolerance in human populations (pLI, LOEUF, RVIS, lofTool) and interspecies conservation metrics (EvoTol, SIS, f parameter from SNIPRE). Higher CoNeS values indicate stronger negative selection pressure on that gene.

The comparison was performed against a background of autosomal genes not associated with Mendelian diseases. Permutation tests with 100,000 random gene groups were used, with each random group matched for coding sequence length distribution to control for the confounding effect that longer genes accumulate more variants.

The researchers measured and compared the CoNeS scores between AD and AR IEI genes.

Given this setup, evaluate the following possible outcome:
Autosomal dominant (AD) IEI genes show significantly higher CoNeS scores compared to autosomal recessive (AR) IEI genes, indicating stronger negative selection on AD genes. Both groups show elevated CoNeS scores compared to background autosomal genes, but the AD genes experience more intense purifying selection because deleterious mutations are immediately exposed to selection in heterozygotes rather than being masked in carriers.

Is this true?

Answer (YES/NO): NO